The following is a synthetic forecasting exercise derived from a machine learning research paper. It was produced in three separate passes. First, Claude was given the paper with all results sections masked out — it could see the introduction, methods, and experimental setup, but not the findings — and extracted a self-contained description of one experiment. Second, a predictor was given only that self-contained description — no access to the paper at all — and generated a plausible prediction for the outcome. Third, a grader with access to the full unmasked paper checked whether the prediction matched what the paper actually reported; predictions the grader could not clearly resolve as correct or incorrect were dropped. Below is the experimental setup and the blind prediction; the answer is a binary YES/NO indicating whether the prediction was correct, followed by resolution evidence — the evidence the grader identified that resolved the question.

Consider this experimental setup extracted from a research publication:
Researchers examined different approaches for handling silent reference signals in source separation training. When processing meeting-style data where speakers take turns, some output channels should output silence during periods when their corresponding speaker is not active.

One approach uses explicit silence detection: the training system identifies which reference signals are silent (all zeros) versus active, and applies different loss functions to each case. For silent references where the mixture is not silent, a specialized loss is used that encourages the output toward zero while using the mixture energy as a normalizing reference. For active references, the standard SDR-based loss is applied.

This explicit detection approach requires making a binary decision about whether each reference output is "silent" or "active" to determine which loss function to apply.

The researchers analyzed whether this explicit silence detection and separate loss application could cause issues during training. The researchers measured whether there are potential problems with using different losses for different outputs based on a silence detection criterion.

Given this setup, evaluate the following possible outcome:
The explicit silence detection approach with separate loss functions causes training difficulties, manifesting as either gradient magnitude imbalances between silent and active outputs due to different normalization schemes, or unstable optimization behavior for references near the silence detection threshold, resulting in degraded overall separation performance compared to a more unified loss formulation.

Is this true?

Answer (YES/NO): YES